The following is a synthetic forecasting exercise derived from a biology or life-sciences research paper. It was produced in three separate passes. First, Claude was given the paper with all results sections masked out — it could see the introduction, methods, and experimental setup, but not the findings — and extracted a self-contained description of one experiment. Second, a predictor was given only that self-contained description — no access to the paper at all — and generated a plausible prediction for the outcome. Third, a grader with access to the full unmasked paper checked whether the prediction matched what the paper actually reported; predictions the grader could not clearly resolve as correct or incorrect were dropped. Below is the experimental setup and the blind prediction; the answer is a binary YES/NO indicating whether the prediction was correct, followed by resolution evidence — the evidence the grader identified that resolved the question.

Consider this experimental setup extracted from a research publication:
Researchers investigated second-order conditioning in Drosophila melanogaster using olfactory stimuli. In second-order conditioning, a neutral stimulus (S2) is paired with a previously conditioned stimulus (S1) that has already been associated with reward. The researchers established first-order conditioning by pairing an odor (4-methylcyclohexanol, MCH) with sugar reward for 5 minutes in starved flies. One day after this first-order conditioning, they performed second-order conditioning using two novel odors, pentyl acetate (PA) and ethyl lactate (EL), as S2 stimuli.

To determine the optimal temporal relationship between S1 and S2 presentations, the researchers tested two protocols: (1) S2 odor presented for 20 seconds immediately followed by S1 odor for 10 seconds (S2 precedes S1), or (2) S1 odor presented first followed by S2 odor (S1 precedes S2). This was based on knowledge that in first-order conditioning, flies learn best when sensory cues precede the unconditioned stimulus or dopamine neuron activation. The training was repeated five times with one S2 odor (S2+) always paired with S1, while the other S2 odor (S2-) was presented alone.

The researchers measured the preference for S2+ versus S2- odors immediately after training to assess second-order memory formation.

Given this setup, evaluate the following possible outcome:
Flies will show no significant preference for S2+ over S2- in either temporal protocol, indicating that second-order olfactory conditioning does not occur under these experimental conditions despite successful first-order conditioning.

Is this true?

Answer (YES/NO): NO